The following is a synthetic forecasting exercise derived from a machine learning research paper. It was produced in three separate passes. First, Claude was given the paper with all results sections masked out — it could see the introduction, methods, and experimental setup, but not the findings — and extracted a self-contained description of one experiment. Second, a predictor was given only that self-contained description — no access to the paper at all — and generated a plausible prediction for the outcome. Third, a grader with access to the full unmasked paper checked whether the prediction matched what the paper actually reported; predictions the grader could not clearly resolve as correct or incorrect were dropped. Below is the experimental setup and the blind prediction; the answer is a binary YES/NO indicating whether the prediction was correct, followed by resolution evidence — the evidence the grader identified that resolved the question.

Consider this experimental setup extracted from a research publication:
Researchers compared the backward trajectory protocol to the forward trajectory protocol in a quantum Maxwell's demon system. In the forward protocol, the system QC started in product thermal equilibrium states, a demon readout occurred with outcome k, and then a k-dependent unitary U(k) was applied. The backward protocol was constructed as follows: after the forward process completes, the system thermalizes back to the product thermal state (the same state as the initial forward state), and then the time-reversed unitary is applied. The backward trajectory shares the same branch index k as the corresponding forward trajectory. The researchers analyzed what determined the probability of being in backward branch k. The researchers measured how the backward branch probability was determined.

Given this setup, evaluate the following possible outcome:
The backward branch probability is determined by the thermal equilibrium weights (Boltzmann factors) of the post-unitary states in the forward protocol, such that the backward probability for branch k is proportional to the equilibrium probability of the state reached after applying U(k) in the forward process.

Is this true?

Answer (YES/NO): NO